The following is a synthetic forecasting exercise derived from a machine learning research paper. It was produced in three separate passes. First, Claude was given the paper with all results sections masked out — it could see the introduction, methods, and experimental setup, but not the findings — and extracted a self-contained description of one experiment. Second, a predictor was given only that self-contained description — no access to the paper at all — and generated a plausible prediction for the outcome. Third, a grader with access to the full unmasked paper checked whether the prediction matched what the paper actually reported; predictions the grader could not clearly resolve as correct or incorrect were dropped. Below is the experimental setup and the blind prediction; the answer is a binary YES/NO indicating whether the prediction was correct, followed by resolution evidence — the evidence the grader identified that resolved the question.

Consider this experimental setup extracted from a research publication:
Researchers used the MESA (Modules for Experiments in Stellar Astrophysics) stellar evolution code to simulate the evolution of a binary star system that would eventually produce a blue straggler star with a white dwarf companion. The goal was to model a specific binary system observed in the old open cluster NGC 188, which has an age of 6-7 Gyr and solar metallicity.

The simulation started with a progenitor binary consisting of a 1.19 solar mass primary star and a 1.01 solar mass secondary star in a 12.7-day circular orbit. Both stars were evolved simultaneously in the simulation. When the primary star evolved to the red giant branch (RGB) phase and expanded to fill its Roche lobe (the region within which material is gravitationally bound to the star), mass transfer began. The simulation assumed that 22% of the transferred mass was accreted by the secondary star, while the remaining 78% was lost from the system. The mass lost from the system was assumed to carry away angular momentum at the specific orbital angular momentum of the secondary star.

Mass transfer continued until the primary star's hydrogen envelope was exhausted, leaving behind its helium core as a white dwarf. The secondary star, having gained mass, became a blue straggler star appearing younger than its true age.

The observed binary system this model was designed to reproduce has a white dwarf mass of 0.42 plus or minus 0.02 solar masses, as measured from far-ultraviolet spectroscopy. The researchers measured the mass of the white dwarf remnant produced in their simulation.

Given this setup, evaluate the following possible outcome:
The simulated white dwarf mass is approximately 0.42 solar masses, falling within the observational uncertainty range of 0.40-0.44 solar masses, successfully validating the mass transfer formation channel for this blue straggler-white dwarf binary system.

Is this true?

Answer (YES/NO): NO